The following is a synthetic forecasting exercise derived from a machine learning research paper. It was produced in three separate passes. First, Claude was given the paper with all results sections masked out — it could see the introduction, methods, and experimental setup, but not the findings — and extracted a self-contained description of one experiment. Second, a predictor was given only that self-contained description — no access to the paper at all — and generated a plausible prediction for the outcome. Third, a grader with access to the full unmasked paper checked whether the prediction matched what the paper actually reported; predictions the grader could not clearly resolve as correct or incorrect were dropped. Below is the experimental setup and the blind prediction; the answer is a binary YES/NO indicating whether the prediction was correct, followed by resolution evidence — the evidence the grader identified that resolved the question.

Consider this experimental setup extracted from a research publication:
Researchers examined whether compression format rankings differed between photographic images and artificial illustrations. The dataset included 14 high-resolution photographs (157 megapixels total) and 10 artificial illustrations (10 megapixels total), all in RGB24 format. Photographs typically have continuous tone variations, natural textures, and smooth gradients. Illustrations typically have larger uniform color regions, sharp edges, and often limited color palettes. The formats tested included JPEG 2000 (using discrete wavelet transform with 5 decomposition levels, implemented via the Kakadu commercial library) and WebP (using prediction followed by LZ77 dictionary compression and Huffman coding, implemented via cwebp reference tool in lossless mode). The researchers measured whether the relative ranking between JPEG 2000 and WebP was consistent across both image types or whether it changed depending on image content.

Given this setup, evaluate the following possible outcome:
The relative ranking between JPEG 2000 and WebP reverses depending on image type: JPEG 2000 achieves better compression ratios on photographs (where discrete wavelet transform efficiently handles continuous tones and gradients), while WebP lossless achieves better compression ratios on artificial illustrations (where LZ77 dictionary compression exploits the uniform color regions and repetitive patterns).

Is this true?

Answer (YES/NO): NO